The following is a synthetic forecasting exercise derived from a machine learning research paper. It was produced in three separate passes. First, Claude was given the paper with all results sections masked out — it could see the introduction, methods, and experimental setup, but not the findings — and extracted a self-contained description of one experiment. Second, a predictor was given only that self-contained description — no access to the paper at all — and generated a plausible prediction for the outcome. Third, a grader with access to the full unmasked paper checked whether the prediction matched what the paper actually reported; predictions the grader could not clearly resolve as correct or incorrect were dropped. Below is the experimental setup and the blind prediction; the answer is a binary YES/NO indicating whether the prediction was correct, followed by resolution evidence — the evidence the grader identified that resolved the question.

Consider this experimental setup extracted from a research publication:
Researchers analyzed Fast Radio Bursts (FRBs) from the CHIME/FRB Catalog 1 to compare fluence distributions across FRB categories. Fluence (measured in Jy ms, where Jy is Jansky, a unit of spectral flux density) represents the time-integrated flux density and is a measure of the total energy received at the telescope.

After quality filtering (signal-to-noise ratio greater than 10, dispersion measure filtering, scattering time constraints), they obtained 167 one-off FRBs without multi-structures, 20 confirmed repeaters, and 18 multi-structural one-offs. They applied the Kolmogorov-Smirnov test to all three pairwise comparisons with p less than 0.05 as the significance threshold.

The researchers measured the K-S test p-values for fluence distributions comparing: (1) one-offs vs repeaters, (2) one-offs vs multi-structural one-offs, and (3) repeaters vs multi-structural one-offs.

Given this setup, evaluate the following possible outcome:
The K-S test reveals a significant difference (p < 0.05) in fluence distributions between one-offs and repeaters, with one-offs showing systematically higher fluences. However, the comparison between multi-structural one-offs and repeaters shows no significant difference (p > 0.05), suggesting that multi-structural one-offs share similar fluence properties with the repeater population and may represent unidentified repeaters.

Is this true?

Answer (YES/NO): NO